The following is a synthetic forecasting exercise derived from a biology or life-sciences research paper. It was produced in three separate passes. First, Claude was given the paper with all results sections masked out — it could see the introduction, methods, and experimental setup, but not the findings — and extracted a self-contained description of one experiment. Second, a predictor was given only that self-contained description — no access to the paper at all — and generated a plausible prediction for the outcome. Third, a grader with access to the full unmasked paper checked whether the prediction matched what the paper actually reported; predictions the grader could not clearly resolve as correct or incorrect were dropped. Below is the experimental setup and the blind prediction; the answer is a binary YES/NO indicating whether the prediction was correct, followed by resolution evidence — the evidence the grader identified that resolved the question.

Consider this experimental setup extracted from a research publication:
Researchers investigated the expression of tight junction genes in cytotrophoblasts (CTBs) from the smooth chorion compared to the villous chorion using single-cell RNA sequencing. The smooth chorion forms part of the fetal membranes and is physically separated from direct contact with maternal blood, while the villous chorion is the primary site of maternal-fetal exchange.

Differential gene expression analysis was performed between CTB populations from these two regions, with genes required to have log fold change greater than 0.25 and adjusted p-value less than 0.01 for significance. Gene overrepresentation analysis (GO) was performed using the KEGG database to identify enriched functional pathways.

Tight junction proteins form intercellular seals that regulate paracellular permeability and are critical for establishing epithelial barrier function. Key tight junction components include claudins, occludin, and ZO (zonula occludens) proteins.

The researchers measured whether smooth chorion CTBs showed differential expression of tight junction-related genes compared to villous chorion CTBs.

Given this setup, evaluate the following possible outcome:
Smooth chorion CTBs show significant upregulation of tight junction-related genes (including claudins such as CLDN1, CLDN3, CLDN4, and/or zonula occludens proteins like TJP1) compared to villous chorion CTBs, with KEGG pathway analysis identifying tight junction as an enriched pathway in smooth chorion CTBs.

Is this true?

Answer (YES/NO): NO